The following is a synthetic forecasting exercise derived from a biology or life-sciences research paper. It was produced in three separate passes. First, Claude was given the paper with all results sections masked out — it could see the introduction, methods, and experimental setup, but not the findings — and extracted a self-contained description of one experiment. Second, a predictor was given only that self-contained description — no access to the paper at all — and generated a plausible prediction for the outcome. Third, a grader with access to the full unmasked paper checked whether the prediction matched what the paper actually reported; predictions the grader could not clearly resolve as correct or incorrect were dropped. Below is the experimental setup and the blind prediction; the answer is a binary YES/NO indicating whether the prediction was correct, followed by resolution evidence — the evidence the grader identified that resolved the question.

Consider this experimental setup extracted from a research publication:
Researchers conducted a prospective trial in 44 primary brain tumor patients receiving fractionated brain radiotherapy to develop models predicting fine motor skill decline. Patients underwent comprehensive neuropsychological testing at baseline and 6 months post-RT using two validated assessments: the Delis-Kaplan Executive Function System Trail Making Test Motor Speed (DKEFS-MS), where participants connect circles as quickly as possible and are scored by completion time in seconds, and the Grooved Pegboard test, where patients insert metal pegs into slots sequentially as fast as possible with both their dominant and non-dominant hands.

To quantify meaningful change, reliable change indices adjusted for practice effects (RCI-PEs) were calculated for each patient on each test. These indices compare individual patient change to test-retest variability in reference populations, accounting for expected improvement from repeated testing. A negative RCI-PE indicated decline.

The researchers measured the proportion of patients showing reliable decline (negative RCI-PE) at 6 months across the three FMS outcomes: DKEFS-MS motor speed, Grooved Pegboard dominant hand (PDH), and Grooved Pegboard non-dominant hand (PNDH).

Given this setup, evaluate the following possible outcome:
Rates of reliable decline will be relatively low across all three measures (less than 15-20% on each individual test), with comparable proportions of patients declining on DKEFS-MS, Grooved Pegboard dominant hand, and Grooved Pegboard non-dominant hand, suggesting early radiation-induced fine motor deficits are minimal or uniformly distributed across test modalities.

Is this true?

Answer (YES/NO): NO